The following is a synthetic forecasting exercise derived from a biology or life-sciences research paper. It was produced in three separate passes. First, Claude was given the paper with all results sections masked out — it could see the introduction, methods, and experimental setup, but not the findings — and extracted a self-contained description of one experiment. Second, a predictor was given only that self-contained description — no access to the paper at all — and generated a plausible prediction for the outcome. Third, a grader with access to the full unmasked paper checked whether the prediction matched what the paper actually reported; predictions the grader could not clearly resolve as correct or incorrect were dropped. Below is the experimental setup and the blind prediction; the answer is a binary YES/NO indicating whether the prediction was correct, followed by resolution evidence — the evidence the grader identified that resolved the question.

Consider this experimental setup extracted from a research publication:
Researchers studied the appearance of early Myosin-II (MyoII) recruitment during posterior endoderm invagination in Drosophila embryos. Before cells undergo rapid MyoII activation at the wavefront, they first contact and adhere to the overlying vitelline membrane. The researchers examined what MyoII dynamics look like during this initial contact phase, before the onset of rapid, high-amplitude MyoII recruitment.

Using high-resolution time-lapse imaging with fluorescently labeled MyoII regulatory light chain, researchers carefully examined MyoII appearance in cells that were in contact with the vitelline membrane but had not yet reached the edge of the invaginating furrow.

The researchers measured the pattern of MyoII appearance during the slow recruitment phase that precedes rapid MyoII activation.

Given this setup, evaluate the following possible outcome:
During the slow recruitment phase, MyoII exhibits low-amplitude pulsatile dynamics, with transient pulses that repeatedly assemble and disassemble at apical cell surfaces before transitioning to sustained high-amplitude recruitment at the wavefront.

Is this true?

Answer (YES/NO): NO